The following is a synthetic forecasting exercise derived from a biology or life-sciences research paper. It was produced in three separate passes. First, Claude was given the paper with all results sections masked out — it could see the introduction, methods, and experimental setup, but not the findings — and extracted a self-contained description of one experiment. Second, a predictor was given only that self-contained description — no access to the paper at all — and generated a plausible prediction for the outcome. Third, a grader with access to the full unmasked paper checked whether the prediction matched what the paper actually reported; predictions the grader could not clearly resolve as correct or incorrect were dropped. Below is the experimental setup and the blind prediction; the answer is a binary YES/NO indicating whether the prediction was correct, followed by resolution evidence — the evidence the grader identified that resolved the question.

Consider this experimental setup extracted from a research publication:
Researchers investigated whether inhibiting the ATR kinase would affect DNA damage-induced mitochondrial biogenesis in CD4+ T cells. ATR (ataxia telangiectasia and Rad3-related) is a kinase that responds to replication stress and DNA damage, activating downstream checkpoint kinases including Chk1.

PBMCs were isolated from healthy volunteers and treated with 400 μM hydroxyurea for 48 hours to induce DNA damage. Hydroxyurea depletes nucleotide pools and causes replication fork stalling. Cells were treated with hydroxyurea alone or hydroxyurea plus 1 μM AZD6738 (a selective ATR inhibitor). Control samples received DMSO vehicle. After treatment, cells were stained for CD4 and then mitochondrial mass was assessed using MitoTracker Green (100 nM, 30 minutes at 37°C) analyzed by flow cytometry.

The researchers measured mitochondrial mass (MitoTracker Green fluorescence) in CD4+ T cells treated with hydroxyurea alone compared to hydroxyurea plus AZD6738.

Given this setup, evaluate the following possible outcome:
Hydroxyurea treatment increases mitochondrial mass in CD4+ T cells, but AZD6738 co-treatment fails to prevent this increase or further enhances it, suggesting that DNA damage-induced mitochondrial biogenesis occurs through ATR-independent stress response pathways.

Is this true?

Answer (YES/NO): NO